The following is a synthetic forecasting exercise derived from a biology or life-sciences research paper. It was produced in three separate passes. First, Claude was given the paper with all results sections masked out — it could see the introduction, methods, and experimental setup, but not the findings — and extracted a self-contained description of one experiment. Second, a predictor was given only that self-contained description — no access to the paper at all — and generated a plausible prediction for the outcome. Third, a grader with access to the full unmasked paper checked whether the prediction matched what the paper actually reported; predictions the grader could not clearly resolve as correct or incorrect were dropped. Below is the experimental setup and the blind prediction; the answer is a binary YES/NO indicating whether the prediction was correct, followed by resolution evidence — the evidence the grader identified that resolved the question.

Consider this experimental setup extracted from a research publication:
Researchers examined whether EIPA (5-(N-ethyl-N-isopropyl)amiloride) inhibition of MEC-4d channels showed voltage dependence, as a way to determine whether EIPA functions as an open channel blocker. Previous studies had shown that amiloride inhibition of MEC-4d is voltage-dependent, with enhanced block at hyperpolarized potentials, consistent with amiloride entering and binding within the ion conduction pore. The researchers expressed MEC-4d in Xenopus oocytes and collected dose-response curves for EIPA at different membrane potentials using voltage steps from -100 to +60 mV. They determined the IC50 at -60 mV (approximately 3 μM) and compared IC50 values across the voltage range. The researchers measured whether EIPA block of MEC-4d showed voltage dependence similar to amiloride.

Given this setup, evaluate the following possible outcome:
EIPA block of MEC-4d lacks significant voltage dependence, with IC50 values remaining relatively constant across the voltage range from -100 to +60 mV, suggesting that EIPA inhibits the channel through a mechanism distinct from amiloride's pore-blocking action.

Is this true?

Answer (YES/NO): YES